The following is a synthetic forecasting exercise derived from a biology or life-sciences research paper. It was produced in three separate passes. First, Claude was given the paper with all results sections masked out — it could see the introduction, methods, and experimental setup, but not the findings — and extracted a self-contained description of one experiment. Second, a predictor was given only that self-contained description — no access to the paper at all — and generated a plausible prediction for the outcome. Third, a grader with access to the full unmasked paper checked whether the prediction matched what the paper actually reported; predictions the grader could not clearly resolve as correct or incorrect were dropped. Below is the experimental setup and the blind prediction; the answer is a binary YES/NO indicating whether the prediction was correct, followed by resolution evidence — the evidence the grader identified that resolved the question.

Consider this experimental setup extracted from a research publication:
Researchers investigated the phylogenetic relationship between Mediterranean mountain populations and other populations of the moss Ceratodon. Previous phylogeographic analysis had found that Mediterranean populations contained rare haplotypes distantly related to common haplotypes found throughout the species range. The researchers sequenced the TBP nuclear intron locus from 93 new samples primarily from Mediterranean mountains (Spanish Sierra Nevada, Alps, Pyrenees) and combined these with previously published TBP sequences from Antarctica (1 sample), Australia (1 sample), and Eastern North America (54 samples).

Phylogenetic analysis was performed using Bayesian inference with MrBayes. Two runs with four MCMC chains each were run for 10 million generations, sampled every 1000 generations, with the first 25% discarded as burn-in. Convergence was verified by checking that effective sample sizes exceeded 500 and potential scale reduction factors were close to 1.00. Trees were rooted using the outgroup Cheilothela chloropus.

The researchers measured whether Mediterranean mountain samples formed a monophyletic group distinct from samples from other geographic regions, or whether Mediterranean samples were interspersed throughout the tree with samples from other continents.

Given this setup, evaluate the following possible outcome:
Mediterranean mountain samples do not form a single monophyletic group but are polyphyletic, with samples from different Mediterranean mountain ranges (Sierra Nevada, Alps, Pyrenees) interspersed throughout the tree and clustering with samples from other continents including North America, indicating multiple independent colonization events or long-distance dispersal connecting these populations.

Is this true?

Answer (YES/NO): NO